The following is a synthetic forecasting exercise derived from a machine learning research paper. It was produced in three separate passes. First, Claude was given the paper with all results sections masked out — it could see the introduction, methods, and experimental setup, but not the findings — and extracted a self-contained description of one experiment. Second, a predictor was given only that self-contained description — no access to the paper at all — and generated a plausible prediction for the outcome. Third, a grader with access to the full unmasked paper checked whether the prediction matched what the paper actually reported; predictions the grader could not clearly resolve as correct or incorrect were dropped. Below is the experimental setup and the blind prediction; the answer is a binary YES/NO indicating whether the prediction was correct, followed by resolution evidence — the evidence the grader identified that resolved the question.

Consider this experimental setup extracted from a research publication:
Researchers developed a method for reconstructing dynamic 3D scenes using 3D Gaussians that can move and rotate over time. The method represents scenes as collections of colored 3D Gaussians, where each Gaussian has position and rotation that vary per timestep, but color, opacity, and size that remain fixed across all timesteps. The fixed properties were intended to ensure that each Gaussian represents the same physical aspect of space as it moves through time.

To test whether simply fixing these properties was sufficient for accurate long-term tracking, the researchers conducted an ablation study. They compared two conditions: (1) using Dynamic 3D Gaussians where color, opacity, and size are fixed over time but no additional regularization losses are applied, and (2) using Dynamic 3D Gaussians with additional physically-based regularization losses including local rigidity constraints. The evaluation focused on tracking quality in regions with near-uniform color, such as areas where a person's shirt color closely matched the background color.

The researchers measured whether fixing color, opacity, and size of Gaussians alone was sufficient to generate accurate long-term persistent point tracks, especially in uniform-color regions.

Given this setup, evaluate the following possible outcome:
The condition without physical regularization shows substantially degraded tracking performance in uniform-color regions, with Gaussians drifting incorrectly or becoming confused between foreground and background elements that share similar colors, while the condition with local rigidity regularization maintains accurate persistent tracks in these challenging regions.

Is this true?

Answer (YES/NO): YES